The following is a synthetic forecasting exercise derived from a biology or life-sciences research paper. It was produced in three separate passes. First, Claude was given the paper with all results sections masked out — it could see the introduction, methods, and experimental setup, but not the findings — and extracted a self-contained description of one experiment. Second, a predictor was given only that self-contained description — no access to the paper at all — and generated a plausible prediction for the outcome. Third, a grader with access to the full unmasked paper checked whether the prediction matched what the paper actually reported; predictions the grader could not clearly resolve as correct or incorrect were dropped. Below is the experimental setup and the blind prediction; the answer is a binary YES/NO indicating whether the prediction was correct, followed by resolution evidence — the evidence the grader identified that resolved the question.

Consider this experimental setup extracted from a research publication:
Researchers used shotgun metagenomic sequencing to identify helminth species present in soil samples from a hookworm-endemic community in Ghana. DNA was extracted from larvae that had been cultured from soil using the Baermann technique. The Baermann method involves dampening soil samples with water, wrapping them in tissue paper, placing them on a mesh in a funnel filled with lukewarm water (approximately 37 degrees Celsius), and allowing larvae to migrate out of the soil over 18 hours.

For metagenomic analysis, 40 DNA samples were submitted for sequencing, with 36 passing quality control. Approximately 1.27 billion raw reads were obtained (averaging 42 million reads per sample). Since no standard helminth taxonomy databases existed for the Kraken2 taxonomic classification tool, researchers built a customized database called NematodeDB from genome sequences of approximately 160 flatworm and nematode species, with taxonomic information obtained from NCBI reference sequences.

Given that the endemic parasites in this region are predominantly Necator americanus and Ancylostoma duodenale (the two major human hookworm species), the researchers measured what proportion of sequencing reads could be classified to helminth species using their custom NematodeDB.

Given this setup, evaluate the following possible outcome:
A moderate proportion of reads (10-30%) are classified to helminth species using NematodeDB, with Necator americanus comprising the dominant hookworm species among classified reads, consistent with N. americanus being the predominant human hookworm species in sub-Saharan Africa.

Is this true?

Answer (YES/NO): NO